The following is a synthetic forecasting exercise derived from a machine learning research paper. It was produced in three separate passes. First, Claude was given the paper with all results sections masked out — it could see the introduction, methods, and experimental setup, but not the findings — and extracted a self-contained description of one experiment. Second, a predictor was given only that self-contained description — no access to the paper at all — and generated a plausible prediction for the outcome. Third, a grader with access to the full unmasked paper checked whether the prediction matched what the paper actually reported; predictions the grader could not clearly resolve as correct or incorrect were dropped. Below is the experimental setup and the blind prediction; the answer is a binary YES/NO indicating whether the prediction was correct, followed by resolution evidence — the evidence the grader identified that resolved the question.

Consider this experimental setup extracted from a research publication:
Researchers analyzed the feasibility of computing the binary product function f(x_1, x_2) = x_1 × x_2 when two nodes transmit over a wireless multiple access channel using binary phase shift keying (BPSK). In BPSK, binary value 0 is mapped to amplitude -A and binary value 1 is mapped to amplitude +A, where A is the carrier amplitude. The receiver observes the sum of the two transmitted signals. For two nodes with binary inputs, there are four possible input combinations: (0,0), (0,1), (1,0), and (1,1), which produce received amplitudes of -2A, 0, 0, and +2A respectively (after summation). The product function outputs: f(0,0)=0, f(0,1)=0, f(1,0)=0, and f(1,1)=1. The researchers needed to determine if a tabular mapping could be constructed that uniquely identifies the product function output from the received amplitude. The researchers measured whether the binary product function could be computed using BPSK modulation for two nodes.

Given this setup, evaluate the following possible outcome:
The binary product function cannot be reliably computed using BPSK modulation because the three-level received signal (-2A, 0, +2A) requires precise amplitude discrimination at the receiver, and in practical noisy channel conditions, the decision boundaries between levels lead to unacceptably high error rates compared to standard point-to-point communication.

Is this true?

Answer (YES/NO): NO